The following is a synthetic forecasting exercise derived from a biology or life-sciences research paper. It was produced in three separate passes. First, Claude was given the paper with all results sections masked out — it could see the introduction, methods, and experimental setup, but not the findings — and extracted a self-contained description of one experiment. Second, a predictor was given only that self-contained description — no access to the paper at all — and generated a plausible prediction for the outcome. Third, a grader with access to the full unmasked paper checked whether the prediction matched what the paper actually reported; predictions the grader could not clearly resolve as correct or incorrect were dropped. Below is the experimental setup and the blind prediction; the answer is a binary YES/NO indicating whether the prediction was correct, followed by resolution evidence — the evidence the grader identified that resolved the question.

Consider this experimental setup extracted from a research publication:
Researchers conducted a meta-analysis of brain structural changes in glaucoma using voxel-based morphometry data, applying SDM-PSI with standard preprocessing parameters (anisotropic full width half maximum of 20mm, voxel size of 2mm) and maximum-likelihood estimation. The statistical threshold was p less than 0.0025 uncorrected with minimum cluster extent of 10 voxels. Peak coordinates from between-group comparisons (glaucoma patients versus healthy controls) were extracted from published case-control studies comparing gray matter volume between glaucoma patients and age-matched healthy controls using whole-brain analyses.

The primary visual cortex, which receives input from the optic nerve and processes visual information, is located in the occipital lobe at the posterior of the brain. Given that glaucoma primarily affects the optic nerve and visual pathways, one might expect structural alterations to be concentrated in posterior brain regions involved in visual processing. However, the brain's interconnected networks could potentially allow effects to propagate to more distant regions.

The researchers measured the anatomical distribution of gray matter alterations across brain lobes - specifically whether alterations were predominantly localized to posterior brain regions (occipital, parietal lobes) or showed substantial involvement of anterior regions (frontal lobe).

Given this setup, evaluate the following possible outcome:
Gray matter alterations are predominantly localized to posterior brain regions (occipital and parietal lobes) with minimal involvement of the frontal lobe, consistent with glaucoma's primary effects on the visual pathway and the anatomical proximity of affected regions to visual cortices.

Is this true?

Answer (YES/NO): NO